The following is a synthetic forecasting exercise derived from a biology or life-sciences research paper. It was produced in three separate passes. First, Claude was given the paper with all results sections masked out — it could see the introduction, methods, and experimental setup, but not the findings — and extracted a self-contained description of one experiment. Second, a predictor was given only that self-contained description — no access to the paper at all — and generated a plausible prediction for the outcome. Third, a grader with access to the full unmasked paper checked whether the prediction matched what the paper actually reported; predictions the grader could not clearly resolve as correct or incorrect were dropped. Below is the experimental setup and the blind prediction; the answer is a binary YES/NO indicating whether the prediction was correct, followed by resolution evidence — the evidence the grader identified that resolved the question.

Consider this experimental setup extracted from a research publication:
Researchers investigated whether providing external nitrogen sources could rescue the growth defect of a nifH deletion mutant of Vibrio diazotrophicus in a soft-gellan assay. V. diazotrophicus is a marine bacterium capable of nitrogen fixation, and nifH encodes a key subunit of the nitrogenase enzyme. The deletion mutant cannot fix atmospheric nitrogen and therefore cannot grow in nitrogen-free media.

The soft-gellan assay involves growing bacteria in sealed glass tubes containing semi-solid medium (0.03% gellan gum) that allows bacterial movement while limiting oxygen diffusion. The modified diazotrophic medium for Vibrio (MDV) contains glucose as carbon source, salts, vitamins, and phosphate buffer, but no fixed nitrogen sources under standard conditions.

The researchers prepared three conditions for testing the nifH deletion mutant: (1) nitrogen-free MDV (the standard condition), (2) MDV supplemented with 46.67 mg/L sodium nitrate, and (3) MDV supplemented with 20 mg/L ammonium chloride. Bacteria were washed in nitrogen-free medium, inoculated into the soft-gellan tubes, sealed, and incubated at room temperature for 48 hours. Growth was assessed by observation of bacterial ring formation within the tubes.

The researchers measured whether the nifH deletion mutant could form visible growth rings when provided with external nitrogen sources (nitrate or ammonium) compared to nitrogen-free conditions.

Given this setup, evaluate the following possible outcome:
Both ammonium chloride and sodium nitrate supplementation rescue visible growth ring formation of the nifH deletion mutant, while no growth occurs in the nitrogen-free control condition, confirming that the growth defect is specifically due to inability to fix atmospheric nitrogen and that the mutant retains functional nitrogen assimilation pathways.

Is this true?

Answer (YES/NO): YES